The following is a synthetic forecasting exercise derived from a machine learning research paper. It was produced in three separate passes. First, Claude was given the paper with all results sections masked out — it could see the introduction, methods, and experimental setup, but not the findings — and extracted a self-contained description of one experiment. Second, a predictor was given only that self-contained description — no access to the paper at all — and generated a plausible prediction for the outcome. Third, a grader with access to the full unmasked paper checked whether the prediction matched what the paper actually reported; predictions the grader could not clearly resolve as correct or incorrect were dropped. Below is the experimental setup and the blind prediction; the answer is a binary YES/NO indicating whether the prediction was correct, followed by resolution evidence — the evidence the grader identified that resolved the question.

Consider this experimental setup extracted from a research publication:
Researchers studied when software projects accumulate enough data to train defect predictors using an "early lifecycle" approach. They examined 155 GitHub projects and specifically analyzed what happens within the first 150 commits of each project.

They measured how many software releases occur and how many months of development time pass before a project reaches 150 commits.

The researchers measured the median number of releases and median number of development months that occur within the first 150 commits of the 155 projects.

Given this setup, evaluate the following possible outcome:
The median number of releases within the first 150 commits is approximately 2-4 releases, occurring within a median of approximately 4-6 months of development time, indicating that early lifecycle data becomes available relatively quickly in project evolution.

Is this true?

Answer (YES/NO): NO